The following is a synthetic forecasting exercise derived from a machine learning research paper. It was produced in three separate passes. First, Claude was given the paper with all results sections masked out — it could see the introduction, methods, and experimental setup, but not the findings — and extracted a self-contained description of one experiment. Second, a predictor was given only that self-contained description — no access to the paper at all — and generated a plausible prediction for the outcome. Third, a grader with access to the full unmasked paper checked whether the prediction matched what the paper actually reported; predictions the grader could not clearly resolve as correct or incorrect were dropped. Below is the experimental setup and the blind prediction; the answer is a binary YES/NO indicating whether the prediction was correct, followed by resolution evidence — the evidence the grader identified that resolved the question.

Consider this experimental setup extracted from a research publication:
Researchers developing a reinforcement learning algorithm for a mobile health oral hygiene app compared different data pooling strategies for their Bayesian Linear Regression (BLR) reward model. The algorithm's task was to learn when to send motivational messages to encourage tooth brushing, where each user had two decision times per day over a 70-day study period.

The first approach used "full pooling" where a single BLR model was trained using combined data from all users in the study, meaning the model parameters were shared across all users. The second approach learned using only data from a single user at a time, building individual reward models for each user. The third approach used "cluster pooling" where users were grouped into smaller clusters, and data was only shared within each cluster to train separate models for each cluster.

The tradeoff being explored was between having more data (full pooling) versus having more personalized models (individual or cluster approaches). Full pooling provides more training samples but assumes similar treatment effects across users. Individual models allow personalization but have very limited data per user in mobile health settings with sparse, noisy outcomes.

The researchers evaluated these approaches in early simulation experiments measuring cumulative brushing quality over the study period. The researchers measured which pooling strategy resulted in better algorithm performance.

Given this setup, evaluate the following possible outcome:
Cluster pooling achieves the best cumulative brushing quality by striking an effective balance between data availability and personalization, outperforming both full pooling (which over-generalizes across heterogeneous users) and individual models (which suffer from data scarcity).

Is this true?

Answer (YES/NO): NO